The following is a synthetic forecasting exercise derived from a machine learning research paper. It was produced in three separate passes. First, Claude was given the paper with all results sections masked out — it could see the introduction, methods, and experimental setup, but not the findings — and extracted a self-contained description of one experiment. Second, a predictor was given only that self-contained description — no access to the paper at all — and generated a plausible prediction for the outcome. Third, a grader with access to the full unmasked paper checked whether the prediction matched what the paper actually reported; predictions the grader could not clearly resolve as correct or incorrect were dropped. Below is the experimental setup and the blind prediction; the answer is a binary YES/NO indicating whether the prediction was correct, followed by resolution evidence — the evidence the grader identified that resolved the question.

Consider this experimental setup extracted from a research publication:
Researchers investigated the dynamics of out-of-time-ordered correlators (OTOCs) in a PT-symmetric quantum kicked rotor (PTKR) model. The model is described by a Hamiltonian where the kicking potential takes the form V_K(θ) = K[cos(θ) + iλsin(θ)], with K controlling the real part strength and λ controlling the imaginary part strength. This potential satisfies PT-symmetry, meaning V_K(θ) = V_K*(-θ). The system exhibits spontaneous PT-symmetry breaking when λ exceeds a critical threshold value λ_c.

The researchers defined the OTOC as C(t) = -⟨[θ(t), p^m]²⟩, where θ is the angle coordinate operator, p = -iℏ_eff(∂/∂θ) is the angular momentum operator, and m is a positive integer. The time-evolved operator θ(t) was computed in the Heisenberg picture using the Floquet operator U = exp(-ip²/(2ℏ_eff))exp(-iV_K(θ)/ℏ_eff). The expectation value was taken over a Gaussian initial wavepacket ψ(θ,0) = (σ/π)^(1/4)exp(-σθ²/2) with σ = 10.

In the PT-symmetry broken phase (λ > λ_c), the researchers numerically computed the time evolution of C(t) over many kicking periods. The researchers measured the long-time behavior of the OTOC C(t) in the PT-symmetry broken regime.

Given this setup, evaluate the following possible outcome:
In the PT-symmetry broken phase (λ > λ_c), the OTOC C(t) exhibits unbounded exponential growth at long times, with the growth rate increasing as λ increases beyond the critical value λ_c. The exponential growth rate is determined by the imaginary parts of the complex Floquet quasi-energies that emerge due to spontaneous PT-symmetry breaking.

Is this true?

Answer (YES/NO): NO